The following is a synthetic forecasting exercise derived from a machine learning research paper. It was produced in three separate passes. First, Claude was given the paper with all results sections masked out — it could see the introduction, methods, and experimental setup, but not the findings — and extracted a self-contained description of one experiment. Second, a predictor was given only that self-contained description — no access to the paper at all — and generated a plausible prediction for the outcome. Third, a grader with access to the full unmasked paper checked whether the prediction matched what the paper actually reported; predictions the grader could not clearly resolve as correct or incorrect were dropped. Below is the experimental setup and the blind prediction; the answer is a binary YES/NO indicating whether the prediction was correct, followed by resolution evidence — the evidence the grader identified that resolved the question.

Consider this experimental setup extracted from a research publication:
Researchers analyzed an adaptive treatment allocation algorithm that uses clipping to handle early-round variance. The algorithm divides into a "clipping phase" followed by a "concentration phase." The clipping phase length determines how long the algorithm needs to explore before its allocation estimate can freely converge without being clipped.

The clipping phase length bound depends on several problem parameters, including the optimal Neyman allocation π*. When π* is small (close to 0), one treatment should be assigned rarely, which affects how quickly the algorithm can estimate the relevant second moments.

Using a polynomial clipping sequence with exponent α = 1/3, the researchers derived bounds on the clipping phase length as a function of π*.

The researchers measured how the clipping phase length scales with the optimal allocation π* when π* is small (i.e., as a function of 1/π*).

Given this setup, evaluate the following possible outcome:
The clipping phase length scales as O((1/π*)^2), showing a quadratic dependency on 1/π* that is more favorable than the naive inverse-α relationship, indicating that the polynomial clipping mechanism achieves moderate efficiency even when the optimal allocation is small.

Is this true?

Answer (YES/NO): NO